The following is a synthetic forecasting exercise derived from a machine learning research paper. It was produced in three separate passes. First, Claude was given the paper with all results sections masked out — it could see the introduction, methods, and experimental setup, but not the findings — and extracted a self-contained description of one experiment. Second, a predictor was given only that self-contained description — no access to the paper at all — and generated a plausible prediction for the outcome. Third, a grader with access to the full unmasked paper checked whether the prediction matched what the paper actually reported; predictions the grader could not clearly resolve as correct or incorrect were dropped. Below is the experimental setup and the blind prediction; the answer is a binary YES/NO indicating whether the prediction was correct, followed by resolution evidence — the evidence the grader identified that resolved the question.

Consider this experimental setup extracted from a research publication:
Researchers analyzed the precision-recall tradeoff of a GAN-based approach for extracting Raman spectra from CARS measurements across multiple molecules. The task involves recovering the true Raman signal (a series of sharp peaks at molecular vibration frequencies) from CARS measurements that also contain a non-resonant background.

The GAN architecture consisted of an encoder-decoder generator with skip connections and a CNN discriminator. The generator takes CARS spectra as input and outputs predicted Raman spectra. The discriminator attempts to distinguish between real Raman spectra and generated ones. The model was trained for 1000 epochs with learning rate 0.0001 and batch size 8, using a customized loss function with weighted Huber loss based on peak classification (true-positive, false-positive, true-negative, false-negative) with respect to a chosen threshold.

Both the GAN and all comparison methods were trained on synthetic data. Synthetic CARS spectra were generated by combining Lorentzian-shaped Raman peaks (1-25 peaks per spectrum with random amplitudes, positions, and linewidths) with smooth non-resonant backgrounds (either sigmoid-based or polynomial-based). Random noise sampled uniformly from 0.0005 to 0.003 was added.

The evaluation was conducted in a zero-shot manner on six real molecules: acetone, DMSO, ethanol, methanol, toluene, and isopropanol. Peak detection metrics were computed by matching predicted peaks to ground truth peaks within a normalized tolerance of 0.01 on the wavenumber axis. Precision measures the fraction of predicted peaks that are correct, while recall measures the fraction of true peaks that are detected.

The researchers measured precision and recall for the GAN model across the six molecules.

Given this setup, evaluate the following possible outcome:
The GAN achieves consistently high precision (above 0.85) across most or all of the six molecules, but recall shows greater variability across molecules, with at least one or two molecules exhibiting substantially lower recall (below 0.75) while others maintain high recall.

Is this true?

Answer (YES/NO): NO